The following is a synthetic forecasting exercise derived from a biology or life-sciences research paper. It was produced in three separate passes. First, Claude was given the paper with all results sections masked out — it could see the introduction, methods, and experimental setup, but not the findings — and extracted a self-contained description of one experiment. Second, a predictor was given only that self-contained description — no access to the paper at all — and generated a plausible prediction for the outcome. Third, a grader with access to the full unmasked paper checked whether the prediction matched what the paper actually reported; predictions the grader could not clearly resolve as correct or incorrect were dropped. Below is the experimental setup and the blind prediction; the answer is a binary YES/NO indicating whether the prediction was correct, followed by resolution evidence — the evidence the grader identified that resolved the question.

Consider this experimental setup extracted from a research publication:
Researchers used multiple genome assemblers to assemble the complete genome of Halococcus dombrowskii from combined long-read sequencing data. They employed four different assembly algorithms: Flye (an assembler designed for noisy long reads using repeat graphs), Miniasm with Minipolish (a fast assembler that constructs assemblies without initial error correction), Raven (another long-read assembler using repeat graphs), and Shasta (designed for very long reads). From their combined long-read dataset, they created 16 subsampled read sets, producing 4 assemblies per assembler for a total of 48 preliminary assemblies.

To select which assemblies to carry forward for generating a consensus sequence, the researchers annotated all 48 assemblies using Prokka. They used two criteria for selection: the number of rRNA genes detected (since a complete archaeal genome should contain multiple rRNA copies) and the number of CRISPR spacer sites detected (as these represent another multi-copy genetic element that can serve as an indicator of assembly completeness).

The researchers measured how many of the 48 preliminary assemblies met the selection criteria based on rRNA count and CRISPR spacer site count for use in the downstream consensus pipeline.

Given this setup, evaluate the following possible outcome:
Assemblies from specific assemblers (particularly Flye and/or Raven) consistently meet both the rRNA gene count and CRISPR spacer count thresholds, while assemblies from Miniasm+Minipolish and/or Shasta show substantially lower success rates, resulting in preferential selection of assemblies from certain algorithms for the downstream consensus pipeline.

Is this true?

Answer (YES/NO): NO